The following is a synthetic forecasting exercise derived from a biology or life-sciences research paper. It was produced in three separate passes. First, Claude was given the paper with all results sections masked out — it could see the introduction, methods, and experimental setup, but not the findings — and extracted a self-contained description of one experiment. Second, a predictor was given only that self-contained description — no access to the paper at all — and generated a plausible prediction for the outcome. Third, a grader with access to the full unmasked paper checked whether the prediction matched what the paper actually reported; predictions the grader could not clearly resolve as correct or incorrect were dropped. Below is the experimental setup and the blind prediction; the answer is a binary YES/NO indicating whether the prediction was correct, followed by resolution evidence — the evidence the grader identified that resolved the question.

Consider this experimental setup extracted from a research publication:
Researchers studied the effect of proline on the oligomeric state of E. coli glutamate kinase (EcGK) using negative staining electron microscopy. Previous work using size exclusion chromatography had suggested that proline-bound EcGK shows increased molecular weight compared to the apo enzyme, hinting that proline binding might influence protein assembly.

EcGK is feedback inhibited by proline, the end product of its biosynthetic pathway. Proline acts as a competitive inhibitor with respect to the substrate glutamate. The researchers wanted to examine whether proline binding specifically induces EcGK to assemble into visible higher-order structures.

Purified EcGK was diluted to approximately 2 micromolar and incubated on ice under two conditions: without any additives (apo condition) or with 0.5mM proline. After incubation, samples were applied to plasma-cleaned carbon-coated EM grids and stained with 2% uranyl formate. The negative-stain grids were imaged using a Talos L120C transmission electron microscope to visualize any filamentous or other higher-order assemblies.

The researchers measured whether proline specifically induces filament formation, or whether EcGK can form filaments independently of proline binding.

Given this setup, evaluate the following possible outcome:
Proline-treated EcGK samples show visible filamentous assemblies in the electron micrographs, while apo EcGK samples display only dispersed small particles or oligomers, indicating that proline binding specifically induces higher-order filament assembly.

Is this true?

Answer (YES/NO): NO